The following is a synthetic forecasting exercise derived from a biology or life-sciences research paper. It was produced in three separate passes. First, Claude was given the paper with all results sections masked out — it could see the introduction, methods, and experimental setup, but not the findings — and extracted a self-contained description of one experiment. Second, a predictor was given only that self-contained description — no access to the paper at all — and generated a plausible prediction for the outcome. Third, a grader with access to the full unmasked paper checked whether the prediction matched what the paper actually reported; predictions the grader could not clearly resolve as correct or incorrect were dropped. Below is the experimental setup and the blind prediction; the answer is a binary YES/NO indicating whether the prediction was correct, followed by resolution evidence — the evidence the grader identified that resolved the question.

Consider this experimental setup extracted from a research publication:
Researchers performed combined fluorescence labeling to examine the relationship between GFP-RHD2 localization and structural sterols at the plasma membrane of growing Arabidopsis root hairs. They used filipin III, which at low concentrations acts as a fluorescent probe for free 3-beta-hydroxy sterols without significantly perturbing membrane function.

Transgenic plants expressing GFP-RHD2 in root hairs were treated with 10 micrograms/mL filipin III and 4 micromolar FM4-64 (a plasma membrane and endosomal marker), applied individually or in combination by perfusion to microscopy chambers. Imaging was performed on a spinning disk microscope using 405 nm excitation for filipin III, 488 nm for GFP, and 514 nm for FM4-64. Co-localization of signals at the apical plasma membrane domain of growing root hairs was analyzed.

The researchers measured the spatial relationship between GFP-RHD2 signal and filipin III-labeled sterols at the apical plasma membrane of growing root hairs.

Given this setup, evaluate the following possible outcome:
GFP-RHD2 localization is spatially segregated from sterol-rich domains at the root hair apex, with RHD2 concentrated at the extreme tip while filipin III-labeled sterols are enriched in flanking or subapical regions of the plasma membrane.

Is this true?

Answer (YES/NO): NO